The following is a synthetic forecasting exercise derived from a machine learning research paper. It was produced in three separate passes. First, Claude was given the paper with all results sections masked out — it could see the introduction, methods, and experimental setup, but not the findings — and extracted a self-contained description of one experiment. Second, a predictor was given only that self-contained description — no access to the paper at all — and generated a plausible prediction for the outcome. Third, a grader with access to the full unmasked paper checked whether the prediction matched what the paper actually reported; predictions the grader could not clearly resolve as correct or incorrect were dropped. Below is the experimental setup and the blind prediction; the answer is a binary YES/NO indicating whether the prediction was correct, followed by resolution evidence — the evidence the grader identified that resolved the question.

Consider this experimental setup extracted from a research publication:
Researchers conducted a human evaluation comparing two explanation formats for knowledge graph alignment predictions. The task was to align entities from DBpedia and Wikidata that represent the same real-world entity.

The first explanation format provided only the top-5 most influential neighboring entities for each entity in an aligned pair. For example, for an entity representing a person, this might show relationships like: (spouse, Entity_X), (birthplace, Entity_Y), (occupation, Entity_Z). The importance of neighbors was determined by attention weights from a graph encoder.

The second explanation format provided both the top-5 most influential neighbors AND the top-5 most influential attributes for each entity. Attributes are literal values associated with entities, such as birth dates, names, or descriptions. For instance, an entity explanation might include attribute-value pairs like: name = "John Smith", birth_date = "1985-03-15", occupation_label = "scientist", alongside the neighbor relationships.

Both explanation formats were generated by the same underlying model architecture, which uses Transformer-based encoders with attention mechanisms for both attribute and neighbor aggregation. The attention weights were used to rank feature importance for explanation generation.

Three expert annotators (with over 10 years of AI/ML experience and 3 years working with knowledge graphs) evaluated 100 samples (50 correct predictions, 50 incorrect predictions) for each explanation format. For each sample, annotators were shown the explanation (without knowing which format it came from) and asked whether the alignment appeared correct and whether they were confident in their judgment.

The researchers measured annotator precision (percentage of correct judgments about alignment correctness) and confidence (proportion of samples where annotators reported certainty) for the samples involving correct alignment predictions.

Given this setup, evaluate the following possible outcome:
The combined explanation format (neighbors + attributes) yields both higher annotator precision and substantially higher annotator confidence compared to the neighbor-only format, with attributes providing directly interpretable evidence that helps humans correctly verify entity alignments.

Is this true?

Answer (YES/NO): YES